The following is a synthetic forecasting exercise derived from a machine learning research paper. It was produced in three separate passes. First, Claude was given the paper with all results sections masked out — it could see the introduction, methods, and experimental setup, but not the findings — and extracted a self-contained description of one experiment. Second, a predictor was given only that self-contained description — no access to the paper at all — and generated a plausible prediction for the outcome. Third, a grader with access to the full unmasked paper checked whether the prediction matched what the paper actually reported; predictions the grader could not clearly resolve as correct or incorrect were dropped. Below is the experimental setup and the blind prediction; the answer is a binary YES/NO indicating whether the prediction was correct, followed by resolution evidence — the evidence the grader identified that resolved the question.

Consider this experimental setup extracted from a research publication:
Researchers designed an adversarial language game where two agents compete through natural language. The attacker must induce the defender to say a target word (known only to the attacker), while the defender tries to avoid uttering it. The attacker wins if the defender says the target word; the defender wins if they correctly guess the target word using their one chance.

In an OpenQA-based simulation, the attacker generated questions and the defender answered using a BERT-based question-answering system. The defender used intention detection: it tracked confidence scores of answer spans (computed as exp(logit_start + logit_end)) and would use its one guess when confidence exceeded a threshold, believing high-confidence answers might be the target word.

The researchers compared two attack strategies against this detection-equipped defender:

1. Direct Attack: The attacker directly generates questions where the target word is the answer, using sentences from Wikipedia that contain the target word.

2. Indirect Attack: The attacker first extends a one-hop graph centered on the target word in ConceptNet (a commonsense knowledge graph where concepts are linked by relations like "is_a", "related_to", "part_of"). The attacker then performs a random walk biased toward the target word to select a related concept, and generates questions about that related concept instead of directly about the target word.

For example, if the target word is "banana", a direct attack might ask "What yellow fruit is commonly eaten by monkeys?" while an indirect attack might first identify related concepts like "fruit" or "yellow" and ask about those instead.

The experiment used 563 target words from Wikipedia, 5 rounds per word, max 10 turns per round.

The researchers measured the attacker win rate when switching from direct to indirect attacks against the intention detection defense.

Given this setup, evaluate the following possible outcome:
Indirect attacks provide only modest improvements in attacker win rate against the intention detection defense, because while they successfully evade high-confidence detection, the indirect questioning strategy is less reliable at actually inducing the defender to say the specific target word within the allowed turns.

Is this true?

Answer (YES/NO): NO